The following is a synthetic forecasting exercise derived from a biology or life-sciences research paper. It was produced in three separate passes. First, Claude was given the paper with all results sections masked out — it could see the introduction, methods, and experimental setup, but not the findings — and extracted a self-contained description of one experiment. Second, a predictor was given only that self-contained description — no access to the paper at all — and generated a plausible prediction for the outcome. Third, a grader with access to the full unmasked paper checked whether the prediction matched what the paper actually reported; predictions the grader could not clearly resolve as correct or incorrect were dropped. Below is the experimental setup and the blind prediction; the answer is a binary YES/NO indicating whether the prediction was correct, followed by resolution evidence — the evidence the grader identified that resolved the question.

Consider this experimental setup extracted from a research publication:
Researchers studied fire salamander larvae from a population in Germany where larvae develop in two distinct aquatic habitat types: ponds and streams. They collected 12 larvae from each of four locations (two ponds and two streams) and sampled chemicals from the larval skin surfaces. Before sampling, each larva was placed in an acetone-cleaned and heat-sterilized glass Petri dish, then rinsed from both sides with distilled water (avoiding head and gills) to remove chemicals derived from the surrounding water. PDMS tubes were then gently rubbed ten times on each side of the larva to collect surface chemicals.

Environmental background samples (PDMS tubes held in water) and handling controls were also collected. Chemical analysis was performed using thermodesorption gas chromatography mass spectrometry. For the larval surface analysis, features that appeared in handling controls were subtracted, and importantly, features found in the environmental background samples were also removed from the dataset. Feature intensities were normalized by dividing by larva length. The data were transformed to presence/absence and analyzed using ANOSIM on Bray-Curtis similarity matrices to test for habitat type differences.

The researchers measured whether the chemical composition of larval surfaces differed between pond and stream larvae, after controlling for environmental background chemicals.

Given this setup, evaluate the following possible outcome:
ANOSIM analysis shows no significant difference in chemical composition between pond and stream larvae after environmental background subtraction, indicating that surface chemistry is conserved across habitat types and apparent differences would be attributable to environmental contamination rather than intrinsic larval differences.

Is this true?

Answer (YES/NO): NO